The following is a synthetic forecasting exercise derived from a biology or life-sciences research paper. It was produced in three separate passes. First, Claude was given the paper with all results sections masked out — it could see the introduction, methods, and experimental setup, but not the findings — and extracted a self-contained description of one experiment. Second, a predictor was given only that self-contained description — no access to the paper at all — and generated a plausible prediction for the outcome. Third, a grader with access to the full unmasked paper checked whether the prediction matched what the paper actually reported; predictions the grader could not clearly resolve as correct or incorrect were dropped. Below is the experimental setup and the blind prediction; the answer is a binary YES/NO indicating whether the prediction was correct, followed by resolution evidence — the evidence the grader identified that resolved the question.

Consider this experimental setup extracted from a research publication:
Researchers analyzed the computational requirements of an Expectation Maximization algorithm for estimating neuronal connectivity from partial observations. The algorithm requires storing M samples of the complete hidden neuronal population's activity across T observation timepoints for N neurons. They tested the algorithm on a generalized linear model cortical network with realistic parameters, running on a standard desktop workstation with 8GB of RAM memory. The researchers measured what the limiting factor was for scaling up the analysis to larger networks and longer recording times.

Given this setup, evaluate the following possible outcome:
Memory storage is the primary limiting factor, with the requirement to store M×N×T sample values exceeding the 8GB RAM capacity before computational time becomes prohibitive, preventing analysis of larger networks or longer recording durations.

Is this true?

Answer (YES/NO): YES